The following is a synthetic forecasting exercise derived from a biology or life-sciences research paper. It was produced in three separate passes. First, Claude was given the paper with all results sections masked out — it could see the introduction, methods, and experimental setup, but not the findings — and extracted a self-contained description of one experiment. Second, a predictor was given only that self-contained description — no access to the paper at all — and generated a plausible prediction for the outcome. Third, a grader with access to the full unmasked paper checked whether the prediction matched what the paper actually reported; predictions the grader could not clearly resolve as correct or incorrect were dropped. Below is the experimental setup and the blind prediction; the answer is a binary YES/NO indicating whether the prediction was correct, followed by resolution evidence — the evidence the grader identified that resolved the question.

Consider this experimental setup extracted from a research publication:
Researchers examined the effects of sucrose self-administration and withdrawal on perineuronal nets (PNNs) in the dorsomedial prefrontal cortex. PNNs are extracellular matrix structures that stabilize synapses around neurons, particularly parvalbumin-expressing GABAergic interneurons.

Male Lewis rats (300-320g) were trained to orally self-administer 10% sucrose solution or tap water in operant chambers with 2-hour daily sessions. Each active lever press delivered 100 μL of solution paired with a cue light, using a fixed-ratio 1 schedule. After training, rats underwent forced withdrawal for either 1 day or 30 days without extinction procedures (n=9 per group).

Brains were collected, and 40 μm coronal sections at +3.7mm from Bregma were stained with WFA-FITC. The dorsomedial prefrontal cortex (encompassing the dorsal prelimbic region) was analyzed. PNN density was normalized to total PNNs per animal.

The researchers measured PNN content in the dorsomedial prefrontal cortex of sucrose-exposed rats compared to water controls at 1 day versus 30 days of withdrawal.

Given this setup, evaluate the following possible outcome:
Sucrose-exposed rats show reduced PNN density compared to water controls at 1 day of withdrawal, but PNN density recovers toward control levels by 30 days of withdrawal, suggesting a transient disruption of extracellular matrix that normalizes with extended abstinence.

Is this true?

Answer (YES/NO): NO